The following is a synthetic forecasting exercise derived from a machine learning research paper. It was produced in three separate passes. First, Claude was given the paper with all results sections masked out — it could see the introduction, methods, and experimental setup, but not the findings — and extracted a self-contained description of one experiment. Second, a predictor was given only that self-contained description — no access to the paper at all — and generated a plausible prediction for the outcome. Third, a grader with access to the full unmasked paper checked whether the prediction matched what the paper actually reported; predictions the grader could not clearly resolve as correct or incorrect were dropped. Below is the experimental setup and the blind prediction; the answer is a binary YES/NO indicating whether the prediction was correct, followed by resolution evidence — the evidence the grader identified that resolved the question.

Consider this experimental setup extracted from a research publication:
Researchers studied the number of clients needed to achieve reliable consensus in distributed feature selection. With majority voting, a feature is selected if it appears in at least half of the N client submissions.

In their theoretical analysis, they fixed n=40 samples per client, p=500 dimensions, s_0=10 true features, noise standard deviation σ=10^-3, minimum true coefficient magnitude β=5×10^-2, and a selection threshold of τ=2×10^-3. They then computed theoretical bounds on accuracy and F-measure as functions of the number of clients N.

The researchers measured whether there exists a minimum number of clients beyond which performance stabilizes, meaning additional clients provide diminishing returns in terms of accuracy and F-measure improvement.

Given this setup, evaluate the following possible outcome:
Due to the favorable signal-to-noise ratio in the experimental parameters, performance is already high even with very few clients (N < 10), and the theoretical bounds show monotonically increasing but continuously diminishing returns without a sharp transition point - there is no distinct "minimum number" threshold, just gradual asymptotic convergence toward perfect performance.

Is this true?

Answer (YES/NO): NO